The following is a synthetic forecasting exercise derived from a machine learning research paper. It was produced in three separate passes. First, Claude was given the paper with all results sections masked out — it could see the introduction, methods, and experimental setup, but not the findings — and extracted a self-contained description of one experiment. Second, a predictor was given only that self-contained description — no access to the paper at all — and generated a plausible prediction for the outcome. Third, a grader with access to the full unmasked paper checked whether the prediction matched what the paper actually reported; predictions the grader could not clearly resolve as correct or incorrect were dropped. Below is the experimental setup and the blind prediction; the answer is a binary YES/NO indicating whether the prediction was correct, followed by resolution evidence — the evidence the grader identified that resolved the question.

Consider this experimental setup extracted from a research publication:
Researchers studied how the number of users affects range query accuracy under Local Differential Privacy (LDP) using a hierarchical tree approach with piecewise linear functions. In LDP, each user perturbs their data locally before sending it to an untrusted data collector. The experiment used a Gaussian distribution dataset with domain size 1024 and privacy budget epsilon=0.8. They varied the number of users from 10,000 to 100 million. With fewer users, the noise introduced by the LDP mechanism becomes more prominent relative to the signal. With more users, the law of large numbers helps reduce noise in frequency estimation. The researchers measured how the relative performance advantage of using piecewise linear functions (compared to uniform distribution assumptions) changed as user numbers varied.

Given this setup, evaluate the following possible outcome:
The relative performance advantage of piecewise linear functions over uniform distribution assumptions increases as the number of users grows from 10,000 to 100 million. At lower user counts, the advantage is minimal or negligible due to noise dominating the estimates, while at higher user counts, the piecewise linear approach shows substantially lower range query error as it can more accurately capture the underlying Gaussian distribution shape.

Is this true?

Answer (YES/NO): NO